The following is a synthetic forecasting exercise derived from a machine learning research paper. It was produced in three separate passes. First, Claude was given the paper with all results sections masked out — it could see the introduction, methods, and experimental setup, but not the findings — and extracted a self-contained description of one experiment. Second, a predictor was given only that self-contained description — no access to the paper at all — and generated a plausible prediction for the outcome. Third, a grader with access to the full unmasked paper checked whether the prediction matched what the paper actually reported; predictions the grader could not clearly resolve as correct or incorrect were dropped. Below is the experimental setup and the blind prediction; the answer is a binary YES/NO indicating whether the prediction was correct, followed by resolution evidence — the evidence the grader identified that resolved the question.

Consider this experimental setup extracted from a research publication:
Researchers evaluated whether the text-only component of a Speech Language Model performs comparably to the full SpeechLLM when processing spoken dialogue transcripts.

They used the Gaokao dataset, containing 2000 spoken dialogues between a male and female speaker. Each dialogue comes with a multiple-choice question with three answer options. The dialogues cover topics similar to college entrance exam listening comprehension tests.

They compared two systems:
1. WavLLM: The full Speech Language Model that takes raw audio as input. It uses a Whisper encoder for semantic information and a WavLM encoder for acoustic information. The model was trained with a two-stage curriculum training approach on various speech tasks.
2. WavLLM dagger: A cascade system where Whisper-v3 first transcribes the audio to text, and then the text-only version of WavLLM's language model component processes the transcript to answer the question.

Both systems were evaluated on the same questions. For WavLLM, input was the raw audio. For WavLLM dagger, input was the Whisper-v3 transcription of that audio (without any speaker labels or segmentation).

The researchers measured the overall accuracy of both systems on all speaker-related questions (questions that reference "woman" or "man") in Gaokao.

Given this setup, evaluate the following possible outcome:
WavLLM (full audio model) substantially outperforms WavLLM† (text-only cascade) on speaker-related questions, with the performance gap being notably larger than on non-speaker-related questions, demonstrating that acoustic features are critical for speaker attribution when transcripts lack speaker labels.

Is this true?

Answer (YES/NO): NO